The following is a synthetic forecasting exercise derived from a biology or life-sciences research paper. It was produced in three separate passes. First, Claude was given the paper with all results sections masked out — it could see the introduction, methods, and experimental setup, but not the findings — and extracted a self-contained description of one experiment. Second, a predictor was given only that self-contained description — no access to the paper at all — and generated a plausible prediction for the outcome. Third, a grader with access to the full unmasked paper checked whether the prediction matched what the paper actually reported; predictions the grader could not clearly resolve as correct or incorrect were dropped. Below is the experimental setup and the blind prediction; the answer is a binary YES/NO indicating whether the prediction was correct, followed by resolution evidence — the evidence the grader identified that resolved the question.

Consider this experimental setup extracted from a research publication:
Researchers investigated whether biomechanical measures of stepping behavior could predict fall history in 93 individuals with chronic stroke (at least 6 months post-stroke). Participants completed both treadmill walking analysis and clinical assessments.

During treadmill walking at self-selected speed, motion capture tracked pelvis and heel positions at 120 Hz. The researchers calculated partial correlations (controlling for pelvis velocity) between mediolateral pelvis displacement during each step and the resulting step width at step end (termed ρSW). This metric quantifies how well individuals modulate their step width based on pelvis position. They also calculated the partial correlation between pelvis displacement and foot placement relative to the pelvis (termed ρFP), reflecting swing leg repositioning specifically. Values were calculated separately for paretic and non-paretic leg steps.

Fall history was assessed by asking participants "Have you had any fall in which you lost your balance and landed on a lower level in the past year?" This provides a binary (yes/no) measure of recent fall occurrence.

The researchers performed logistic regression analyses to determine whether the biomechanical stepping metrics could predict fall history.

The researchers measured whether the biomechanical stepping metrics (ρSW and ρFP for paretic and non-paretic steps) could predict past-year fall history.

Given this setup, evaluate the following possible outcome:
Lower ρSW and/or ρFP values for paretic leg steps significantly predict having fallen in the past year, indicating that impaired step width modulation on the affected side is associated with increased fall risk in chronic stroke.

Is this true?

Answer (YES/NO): YES